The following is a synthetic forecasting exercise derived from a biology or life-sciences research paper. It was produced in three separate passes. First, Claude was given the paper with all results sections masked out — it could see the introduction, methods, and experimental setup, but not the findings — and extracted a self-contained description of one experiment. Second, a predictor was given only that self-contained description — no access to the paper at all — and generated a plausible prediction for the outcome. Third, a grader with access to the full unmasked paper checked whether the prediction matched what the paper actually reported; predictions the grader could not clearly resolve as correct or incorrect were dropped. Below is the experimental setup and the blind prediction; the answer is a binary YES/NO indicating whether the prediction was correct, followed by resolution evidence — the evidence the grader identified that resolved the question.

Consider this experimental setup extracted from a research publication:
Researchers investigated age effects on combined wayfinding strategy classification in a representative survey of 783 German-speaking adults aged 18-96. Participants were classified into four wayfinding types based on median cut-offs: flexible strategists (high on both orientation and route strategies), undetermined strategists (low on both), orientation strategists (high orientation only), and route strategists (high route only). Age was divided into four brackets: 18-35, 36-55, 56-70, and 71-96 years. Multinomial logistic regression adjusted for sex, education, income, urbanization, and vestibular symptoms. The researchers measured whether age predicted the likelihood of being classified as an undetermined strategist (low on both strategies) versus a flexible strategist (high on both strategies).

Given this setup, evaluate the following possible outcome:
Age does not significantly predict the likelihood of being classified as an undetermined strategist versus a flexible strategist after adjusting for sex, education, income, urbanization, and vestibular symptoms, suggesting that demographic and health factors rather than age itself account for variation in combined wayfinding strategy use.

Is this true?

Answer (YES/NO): NO